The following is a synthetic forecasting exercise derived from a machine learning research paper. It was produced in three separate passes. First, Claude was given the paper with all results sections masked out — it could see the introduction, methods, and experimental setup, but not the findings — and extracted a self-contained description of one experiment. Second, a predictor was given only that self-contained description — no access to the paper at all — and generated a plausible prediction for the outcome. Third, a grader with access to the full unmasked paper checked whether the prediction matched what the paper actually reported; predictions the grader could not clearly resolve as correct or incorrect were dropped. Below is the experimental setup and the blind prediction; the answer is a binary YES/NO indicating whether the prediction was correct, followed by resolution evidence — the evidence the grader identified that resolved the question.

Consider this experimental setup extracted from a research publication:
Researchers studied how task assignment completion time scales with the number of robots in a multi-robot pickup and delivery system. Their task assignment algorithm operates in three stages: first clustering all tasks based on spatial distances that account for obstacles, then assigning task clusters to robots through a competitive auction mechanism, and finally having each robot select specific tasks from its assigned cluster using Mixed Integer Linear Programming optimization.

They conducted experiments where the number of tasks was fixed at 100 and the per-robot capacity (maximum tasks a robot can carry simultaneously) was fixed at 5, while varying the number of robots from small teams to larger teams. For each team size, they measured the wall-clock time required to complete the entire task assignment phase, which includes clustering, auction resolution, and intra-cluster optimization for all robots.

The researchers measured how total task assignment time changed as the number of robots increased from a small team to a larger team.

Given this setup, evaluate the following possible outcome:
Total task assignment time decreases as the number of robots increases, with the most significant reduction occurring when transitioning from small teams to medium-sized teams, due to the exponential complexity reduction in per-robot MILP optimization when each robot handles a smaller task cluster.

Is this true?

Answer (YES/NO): NO